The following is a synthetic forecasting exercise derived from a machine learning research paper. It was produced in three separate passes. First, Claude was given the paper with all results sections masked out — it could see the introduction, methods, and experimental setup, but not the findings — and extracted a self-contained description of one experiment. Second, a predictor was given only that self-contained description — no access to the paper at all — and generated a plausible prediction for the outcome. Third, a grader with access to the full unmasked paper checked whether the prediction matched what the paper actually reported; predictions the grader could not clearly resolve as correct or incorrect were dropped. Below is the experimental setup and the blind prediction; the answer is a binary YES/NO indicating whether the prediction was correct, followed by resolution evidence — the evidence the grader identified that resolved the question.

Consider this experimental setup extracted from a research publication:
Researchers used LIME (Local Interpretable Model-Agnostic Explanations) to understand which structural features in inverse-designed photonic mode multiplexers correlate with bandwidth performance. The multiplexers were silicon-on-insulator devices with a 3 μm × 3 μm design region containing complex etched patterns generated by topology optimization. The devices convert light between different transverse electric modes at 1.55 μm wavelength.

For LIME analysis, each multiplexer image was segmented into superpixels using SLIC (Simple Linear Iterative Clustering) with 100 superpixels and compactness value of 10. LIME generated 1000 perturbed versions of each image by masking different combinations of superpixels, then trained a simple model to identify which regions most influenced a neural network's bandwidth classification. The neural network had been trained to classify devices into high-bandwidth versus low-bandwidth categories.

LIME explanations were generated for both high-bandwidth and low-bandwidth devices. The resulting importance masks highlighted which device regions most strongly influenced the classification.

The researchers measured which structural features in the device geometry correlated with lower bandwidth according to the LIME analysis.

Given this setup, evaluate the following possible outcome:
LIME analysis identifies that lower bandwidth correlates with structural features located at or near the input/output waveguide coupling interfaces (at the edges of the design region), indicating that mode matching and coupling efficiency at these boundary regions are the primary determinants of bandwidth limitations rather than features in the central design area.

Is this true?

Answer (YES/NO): NO